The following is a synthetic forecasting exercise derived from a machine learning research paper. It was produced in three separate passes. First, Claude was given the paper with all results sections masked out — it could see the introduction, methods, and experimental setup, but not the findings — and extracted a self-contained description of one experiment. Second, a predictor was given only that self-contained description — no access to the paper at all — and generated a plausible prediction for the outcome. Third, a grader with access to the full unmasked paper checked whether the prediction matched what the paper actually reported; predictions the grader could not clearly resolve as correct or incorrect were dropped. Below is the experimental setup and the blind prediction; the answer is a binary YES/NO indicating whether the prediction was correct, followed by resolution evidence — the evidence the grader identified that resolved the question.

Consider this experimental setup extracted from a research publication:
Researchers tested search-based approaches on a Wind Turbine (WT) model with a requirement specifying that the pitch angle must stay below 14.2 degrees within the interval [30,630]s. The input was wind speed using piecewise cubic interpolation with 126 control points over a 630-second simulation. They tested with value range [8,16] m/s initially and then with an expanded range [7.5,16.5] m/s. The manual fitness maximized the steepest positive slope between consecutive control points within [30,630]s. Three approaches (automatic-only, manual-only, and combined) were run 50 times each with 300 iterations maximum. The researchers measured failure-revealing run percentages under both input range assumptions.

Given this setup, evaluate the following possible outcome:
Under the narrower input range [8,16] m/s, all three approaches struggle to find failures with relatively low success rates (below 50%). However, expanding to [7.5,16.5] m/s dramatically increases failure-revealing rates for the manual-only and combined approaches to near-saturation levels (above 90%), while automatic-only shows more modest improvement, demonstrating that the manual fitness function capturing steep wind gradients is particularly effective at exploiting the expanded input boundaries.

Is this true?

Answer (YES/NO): NO